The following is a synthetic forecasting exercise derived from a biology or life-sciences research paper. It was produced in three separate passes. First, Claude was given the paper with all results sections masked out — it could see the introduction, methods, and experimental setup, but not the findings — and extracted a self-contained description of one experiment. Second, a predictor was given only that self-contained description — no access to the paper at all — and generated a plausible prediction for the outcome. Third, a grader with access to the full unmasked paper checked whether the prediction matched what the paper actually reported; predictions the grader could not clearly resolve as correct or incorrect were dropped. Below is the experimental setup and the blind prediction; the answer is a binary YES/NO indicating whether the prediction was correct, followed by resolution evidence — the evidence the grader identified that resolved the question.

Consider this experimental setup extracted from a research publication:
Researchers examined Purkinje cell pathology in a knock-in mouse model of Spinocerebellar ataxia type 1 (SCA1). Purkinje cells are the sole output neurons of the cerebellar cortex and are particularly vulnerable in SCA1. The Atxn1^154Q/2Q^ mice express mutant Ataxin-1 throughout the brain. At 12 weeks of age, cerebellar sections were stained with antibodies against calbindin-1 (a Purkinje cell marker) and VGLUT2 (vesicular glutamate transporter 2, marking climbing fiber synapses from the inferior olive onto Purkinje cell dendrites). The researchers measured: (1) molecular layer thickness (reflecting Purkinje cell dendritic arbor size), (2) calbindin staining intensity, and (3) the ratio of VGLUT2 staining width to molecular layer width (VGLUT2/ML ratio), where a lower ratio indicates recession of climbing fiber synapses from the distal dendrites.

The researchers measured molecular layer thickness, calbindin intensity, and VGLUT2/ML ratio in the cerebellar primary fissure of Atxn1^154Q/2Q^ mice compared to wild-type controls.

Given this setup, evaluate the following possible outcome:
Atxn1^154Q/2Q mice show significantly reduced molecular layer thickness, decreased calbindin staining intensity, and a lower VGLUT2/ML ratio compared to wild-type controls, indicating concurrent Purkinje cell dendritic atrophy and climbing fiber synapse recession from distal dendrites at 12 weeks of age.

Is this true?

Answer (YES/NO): YES